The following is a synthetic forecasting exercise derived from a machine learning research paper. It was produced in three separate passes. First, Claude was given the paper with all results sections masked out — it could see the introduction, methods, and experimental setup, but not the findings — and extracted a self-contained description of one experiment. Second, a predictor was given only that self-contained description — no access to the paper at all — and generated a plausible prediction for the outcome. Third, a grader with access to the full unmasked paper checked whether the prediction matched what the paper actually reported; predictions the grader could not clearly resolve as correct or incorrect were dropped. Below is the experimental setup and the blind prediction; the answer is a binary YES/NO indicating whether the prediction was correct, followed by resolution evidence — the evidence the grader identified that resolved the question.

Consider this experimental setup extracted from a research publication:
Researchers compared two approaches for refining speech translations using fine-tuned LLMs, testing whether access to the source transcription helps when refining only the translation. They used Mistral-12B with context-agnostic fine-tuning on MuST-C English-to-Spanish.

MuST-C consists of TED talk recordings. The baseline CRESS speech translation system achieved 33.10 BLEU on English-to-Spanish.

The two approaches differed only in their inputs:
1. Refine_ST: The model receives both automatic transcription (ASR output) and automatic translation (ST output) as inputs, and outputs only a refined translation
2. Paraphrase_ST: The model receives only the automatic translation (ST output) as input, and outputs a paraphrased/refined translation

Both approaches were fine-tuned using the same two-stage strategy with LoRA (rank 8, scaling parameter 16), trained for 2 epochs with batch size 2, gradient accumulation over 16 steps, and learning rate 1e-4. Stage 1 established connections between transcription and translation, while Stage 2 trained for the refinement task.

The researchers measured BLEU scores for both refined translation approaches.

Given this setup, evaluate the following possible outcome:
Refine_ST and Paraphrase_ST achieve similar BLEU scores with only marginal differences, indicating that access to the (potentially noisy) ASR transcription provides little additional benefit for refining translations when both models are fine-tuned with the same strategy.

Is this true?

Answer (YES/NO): YES